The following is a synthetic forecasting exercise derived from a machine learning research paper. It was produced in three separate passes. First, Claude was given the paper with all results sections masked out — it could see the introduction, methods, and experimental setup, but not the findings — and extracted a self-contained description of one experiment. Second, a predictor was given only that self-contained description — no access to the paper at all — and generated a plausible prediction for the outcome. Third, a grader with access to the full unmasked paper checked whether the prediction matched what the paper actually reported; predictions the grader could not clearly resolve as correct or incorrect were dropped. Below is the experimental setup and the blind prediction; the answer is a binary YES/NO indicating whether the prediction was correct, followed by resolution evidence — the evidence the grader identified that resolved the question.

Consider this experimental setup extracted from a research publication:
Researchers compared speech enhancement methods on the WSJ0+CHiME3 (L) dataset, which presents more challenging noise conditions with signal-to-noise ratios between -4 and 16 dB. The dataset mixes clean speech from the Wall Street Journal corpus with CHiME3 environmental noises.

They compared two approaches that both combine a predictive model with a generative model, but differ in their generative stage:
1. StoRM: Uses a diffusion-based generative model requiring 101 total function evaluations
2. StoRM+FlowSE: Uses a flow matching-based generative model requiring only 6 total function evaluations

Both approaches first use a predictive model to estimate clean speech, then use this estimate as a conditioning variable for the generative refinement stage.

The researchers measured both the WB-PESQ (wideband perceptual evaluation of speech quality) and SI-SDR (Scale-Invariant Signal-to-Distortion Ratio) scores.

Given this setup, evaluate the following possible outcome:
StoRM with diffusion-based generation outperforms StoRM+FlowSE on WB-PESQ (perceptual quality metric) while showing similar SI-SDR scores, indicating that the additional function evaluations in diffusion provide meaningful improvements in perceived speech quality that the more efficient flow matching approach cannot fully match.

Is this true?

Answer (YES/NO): NO